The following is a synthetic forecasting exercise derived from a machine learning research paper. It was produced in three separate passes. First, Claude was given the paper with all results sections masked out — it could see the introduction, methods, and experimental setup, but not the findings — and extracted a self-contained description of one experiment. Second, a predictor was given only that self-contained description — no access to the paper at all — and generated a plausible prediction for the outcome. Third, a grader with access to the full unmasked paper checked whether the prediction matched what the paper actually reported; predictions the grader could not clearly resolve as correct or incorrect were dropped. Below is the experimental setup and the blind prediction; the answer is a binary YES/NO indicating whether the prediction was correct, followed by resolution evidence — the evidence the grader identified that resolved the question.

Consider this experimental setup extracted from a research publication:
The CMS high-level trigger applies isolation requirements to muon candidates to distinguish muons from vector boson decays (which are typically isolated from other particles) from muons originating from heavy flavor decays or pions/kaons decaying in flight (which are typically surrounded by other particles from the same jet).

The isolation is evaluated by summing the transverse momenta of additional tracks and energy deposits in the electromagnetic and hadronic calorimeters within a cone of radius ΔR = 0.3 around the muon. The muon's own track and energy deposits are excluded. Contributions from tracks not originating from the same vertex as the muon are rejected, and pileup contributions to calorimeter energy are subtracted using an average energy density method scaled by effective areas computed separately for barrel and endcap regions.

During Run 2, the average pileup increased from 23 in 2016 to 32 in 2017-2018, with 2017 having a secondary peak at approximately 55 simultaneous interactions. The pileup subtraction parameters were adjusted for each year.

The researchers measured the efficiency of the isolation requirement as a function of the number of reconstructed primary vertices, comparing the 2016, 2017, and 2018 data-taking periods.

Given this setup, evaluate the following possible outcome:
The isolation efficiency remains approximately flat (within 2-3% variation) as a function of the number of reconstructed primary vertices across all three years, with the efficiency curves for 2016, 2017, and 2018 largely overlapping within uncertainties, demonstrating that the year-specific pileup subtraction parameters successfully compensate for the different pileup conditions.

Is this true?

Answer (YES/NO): NO